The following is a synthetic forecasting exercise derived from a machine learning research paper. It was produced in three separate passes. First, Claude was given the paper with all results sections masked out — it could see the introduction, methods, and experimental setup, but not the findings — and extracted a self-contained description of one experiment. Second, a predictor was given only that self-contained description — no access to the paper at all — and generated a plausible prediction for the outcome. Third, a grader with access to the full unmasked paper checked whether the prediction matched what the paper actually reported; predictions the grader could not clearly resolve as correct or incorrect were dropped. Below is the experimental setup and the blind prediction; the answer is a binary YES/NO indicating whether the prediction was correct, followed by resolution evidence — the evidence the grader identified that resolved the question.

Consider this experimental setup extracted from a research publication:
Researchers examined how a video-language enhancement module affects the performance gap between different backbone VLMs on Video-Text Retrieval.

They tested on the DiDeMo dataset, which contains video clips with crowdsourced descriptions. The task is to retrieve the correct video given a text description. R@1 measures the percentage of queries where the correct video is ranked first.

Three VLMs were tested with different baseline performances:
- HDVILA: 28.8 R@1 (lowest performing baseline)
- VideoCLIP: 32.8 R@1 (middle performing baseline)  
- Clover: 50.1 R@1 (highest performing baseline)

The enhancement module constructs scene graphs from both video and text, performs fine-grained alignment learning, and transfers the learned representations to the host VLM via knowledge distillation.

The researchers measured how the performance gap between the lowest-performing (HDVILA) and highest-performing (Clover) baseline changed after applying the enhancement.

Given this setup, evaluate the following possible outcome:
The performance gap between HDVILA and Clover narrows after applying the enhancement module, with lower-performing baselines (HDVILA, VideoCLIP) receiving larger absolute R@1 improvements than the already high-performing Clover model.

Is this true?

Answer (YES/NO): NO